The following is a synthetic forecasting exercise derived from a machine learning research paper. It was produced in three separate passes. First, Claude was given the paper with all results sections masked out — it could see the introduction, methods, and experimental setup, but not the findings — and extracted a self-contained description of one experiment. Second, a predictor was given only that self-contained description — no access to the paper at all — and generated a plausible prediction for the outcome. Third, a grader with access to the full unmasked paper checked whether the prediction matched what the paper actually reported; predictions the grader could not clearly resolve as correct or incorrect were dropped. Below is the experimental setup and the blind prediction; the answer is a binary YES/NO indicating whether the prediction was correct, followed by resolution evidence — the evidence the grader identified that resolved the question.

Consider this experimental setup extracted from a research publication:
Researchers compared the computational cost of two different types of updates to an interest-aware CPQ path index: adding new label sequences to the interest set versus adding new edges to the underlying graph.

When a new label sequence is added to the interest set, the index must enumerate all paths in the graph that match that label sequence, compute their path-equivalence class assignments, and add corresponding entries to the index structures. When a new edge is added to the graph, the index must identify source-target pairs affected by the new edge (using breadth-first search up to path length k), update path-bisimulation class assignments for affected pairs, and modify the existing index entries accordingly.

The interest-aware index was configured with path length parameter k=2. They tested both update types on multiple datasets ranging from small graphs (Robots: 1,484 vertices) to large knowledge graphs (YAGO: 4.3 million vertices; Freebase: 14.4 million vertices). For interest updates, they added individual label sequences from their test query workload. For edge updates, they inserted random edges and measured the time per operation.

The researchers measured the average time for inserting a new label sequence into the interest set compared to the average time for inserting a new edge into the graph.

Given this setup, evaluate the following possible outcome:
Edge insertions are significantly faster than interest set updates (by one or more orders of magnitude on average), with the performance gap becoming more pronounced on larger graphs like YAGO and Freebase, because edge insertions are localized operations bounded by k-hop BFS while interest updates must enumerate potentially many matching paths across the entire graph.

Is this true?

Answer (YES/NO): NO